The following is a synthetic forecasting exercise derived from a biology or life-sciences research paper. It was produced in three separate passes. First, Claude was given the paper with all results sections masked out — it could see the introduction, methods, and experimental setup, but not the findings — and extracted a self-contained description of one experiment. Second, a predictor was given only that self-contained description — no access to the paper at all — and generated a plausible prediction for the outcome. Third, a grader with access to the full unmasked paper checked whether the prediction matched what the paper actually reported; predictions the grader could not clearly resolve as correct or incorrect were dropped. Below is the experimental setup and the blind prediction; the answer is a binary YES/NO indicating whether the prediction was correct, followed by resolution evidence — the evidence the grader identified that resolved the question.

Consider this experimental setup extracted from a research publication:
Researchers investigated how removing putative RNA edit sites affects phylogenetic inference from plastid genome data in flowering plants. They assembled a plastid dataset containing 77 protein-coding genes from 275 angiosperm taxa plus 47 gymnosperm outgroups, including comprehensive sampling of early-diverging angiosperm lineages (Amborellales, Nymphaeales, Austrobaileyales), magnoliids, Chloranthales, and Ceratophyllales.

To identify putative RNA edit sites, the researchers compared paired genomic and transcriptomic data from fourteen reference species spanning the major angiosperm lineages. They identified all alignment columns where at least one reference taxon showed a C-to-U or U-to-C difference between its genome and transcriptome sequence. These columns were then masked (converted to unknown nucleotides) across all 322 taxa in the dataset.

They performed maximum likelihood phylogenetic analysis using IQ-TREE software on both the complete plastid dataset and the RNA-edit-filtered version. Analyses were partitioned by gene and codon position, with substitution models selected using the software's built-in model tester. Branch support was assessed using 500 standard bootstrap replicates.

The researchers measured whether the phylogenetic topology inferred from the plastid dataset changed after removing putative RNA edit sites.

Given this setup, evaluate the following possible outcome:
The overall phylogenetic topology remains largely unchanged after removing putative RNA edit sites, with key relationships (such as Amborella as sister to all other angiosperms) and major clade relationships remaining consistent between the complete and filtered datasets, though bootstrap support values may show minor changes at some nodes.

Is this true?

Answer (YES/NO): YES